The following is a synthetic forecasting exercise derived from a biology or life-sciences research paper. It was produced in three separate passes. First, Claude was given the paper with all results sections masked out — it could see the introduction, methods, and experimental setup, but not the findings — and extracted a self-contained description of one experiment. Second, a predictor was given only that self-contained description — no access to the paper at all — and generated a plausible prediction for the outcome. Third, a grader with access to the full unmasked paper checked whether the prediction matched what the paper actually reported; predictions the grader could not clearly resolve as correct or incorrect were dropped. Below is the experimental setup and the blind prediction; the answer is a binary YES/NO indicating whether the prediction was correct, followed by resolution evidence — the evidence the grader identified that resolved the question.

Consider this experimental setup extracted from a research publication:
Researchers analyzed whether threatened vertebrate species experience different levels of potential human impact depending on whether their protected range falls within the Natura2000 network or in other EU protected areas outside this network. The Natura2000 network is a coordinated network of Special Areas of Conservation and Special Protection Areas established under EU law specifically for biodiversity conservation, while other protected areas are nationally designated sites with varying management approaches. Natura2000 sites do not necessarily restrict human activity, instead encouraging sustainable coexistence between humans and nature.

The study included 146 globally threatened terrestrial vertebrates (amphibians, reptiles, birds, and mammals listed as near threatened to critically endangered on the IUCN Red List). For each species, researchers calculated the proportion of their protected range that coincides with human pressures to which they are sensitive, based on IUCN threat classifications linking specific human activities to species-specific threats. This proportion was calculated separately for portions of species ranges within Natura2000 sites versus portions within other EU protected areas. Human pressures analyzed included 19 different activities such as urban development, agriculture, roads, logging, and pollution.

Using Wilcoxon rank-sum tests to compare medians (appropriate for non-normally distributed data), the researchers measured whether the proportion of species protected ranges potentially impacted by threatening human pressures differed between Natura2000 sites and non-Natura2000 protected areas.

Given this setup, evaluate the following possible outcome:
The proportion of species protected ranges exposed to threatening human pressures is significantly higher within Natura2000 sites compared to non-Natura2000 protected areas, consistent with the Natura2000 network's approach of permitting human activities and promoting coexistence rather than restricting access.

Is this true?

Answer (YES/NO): NO